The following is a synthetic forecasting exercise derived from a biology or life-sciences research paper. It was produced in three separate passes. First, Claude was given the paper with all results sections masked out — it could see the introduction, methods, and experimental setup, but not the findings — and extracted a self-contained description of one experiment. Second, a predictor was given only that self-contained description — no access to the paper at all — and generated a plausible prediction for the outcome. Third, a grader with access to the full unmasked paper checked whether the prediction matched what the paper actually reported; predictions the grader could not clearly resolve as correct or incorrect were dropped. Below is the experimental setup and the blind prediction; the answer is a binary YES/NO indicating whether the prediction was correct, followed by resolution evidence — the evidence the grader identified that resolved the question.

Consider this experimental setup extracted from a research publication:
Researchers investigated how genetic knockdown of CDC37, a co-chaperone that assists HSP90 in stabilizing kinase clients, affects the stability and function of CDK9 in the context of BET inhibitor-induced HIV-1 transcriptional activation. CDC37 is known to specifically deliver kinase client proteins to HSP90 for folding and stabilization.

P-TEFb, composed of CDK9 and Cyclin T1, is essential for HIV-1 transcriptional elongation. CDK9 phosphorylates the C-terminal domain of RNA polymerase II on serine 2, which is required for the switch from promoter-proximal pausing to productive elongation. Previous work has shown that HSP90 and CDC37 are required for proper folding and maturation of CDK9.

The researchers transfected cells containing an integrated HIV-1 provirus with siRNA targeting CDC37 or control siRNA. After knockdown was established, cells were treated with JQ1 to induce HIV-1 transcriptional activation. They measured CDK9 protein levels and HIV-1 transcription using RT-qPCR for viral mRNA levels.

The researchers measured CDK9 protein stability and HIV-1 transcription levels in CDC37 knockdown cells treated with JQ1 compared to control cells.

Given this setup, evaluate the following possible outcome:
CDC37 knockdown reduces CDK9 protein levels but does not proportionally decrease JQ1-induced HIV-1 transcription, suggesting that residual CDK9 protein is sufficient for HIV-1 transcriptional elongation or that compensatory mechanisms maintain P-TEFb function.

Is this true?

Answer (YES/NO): NO